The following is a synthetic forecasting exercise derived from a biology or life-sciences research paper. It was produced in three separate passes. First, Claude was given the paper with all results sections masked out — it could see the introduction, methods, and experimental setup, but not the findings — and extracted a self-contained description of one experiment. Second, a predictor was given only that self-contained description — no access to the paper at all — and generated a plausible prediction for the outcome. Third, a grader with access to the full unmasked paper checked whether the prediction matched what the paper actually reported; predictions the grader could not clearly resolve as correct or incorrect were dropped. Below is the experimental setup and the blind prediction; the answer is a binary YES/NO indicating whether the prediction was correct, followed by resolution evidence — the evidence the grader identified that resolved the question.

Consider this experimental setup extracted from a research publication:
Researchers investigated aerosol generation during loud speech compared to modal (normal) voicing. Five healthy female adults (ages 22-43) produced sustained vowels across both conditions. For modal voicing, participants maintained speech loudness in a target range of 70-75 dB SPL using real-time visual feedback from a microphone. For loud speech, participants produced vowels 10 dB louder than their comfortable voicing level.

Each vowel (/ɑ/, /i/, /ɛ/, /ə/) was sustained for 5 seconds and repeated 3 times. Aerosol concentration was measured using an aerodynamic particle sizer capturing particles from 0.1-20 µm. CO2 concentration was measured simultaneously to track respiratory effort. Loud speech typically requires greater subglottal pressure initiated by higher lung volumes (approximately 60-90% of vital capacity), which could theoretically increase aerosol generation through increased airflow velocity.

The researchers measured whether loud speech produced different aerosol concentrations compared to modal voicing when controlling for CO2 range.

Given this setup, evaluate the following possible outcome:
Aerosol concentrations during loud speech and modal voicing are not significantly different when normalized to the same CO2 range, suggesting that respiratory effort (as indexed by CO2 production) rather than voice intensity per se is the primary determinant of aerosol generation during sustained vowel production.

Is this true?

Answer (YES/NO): NO